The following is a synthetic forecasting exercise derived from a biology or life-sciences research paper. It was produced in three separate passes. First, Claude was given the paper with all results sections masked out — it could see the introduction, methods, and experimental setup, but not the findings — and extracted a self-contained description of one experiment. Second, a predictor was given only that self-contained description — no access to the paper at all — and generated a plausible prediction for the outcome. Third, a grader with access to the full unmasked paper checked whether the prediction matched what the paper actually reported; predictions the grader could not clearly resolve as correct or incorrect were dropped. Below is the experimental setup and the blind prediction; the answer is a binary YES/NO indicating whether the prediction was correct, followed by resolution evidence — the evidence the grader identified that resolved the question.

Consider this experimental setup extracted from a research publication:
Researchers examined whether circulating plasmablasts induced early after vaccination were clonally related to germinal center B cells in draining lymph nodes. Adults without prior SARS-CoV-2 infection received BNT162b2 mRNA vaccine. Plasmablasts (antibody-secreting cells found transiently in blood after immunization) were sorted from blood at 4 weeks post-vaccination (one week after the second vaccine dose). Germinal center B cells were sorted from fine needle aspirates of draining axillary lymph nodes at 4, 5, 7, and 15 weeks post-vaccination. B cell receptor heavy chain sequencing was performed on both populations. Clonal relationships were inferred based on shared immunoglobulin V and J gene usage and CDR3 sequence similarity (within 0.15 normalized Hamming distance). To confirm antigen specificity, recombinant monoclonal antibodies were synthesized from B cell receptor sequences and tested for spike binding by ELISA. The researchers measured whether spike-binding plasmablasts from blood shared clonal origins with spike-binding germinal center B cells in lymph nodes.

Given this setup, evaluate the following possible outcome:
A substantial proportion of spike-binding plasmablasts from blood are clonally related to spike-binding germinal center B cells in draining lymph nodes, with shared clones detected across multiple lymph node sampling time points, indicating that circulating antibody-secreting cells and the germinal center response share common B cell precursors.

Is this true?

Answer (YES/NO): YES